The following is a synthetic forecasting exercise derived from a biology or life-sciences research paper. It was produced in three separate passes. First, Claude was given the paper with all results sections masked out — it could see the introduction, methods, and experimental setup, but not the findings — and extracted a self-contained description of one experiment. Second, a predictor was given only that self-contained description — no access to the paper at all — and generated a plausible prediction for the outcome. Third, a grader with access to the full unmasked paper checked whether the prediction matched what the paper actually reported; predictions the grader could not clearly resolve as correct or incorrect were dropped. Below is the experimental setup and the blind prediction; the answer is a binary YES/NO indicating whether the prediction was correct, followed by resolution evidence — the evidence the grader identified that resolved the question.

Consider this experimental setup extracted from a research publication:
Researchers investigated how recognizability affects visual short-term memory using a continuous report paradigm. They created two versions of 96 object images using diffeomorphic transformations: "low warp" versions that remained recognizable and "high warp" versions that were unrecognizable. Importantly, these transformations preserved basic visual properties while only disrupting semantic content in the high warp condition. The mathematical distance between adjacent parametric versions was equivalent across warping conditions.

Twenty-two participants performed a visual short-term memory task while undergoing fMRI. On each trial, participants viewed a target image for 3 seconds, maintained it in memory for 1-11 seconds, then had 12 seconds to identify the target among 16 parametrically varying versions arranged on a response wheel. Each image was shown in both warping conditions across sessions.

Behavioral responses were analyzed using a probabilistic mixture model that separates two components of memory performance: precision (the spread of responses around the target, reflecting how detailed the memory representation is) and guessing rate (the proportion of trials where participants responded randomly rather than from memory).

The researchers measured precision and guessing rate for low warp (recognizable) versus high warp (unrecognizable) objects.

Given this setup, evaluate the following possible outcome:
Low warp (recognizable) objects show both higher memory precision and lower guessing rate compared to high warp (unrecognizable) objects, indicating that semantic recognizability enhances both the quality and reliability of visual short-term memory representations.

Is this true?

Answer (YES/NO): YES